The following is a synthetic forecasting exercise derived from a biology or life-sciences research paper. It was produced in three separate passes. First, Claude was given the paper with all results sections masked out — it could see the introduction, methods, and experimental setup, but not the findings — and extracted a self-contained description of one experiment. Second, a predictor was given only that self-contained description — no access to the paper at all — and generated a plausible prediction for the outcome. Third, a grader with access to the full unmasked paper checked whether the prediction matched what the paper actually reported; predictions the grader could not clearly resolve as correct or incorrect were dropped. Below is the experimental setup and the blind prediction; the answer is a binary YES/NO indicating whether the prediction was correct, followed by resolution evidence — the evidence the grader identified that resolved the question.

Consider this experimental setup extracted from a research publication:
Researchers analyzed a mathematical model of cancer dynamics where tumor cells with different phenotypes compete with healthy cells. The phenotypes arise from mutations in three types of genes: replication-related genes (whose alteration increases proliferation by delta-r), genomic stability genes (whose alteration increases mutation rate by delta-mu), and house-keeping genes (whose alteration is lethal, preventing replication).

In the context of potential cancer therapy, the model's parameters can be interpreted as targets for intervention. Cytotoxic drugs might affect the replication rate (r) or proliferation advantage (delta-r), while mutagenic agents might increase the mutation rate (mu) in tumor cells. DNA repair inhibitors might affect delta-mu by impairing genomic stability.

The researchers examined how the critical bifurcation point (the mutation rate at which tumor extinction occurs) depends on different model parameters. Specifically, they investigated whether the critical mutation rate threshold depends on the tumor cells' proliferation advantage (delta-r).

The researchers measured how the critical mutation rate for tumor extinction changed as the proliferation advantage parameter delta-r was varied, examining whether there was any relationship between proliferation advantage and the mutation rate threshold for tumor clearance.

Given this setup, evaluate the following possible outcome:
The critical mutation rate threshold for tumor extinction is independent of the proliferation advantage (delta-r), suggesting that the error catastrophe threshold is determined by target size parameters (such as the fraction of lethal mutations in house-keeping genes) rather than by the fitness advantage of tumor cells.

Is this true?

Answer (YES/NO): NO